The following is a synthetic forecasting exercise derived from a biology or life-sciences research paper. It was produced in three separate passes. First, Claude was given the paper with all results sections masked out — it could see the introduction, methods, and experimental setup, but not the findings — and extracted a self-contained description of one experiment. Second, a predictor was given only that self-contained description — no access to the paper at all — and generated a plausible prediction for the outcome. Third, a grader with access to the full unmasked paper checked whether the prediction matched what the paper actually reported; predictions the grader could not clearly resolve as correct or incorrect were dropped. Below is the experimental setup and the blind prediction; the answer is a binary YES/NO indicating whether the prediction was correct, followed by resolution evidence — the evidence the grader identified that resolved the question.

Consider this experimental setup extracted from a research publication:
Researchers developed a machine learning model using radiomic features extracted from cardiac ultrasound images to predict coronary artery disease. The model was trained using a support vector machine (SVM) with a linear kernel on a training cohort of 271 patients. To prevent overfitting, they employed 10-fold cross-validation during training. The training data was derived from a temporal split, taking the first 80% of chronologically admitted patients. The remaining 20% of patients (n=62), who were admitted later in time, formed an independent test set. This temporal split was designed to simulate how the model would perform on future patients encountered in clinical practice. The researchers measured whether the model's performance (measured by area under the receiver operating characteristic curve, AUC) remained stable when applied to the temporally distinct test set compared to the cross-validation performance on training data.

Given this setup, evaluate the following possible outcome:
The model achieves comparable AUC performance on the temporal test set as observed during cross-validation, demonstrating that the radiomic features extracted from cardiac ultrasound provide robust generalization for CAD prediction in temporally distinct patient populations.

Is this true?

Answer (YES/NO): YES